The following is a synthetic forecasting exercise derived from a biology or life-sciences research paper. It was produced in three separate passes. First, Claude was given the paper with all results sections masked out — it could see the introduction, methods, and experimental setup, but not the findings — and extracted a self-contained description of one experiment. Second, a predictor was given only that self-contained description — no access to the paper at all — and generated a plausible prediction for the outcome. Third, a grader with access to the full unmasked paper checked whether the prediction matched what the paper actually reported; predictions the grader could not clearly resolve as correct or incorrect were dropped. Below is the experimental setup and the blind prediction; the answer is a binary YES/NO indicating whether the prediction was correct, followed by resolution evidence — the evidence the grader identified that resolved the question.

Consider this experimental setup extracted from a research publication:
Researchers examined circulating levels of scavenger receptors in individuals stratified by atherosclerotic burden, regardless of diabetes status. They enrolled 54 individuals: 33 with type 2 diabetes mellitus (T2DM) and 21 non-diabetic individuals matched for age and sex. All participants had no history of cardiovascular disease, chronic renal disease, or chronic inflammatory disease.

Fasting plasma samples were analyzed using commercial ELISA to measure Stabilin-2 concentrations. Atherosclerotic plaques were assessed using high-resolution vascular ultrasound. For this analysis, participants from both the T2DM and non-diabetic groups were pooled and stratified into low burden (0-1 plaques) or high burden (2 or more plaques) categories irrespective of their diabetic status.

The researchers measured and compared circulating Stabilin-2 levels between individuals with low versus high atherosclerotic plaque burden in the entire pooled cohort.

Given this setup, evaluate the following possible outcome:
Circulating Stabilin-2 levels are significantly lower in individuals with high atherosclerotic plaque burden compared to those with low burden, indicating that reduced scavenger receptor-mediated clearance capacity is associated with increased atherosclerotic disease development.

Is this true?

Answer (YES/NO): NO